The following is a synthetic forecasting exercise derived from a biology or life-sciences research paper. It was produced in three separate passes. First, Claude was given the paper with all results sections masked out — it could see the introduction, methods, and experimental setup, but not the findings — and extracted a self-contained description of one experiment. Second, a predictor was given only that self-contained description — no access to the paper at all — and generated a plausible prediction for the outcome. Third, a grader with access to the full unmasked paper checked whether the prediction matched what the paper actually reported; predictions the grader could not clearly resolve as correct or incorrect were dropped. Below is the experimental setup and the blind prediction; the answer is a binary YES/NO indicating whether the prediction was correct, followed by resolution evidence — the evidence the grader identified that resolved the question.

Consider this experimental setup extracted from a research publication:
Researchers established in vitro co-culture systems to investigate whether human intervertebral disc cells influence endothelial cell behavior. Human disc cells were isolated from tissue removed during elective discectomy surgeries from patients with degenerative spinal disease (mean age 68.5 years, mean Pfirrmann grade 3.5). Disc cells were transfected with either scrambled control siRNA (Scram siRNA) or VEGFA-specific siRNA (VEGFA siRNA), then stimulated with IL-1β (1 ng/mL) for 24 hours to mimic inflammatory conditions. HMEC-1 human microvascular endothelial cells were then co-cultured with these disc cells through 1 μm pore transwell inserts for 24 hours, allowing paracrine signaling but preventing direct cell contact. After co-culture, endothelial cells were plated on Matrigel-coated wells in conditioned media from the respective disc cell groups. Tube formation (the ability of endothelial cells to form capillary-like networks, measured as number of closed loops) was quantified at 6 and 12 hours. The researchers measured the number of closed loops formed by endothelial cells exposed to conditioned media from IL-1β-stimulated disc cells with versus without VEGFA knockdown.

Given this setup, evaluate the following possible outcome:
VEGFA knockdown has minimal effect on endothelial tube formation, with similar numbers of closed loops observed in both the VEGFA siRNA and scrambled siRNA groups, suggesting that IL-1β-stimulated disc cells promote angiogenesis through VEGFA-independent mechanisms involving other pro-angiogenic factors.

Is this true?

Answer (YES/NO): NO